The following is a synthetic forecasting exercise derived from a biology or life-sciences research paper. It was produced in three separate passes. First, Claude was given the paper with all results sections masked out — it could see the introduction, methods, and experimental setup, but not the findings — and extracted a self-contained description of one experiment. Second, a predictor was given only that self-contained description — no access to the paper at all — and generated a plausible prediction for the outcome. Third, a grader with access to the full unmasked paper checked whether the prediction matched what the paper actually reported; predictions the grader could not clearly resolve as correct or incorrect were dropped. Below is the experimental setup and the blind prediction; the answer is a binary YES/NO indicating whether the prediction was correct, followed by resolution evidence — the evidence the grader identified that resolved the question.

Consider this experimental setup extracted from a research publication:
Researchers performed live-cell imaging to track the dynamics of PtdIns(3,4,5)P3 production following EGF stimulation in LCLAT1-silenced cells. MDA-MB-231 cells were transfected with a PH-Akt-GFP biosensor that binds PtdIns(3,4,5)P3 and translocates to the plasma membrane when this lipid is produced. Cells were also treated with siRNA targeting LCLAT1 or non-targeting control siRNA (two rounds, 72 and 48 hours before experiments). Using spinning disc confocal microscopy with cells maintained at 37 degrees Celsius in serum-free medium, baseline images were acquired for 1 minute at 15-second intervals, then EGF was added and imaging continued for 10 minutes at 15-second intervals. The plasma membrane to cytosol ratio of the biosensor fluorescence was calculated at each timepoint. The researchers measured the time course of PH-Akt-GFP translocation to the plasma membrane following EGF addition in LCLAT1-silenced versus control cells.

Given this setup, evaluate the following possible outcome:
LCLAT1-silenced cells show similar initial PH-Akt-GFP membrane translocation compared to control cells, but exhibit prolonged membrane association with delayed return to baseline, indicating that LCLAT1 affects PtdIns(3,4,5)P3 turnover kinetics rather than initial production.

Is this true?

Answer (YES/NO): NO